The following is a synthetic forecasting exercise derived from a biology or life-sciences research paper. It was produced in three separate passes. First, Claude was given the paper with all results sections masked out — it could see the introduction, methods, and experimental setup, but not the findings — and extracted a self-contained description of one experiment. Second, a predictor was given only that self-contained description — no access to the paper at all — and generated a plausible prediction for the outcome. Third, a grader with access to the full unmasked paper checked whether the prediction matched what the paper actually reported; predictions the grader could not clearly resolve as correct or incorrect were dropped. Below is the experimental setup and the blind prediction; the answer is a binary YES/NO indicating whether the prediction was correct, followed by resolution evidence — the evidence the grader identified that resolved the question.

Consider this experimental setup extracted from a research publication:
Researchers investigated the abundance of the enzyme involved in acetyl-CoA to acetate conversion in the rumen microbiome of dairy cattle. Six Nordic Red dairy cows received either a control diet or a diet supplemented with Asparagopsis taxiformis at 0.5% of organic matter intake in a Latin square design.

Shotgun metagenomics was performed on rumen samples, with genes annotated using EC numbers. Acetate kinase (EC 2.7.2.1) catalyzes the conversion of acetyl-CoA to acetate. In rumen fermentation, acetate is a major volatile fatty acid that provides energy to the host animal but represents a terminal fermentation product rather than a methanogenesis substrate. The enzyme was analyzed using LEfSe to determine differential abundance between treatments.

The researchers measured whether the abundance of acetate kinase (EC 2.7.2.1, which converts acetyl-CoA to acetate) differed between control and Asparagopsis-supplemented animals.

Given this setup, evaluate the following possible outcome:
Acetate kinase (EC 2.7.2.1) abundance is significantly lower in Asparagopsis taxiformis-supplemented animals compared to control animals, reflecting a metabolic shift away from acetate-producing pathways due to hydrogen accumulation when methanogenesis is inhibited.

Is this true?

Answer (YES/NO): NO